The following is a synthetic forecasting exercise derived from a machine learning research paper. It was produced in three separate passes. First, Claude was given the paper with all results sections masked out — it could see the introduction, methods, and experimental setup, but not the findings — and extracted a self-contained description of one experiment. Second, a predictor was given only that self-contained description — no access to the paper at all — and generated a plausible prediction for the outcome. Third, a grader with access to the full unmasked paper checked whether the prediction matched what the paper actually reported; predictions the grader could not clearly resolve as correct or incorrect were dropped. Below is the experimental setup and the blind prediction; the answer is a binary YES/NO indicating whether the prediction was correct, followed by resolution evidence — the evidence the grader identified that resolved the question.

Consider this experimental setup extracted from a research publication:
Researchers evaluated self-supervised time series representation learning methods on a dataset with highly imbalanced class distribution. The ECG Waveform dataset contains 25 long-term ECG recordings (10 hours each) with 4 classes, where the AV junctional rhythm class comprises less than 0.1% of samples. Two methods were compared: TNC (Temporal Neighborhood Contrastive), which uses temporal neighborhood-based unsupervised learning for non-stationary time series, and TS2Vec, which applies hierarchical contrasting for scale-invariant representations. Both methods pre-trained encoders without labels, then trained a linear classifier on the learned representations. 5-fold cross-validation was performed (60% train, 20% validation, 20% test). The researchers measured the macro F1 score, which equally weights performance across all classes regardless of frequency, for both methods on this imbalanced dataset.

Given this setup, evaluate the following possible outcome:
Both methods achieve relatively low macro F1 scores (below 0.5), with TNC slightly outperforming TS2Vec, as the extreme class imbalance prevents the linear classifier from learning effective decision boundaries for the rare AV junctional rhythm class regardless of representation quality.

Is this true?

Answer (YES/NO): NO